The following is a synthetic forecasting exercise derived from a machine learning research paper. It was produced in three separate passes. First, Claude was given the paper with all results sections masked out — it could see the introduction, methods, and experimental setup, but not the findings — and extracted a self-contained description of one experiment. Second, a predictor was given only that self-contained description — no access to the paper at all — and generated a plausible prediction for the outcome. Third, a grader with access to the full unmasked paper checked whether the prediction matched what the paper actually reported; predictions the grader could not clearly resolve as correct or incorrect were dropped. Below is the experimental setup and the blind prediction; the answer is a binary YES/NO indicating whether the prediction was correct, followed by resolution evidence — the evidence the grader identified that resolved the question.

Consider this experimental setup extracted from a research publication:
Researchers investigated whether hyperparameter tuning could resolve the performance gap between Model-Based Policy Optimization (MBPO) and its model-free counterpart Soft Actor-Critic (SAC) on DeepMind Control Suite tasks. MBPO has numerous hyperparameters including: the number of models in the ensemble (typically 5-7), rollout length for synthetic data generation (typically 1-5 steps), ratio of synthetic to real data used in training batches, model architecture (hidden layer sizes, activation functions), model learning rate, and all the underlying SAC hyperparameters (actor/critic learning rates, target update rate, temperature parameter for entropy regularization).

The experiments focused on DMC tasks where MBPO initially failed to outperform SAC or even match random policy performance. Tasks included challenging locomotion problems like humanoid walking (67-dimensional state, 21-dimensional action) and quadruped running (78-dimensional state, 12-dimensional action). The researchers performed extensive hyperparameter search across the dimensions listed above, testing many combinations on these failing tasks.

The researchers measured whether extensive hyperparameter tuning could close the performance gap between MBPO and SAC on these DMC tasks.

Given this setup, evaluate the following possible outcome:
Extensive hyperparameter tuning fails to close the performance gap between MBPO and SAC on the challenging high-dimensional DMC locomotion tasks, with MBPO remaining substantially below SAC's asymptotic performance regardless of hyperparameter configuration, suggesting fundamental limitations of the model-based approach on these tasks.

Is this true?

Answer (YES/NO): NO